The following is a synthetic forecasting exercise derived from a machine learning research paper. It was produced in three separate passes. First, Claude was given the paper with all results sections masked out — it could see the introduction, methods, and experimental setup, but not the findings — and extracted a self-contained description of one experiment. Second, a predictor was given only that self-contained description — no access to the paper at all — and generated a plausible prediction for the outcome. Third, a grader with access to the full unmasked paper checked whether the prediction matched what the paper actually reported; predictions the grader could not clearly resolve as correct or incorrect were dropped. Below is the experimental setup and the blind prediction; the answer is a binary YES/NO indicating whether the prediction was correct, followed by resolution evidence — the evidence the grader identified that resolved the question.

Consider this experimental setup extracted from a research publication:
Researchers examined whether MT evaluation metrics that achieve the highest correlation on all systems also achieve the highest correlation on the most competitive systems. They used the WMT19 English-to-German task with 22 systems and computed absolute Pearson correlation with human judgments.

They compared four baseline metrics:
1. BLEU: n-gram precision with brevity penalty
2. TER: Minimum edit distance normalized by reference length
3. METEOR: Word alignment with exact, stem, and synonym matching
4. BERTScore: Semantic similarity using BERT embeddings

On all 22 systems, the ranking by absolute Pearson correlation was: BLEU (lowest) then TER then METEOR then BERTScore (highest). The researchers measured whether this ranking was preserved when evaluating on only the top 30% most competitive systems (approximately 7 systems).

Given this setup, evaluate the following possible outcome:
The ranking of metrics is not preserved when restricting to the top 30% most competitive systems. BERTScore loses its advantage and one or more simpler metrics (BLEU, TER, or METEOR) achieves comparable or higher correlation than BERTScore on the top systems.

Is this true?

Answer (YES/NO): YES